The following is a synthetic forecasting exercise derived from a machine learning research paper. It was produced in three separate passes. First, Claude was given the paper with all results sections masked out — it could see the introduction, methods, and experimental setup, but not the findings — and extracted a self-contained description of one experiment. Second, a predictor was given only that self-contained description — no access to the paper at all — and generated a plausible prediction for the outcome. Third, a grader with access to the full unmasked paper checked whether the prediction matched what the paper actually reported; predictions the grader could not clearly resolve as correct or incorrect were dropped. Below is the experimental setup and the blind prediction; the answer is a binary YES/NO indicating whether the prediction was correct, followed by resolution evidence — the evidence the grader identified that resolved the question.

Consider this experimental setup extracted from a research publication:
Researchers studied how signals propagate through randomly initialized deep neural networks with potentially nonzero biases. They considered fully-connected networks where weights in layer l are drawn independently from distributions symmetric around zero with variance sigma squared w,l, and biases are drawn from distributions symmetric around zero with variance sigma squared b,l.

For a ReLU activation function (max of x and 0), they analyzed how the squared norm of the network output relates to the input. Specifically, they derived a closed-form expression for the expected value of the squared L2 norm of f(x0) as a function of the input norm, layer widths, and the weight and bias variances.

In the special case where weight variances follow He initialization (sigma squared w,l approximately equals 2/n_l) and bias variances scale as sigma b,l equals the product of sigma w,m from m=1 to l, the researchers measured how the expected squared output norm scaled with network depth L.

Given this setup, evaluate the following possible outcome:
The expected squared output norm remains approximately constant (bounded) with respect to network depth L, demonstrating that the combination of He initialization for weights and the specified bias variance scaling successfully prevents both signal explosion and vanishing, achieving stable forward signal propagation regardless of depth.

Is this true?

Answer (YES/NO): YES